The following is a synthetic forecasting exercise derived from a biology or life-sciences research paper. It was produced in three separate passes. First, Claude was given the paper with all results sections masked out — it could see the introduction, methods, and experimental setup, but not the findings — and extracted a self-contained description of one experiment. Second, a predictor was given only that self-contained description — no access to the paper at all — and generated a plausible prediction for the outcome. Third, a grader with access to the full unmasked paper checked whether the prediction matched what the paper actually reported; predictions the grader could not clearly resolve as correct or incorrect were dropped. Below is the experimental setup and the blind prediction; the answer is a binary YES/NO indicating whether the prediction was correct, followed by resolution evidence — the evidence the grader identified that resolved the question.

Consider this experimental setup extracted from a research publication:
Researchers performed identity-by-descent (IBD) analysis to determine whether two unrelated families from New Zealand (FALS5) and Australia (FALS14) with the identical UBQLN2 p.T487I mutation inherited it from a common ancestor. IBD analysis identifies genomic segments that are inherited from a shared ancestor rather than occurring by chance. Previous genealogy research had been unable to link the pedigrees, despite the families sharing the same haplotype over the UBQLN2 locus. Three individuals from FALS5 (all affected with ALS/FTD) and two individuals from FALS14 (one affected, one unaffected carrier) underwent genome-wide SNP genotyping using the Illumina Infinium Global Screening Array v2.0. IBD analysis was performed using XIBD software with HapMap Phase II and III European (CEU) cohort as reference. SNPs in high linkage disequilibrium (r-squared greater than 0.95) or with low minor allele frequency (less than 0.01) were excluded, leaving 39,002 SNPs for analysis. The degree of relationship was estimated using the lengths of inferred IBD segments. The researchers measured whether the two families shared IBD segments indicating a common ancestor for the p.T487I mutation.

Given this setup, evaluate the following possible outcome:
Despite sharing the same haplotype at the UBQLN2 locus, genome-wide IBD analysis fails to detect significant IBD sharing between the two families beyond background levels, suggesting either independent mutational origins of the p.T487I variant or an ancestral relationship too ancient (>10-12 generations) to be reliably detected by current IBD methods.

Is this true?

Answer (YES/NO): NO